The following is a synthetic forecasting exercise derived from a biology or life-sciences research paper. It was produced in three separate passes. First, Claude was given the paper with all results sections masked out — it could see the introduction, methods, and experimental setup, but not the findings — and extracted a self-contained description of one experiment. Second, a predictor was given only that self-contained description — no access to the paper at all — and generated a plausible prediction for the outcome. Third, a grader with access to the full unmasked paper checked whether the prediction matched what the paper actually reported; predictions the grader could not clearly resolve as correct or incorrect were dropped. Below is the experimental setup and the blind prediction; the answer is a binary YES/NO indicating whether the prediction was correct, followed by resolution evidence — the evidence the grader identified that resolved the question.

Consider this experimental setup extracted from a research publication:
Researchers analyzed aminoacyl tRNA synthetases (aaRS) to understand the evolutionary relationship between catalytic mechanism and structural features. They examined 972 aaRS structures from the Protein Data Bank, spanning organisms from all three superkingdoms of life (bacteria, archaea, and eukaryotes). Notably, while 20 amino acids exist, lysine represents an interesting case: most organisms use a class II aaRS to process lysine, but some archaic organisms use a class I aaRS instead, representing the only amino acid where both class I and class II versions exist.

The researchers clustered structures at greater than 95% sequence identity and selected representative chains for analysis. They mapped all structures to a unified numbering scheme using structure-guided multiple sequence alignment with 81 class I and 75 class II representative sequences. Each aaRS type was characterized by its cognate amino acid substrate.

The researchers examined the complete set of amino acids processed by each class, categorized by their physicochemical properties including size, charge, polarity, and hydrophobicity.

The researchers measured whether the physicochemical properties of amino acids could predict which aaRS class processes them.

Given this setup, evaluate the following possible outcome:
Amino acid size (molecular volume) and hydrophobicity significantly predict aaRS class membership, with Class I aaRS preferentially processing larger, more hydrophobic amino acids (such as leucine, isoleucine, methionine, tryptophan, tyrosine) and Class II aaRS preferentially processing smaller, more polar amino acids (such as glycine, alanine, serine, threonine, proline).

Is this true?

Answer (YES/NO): NO